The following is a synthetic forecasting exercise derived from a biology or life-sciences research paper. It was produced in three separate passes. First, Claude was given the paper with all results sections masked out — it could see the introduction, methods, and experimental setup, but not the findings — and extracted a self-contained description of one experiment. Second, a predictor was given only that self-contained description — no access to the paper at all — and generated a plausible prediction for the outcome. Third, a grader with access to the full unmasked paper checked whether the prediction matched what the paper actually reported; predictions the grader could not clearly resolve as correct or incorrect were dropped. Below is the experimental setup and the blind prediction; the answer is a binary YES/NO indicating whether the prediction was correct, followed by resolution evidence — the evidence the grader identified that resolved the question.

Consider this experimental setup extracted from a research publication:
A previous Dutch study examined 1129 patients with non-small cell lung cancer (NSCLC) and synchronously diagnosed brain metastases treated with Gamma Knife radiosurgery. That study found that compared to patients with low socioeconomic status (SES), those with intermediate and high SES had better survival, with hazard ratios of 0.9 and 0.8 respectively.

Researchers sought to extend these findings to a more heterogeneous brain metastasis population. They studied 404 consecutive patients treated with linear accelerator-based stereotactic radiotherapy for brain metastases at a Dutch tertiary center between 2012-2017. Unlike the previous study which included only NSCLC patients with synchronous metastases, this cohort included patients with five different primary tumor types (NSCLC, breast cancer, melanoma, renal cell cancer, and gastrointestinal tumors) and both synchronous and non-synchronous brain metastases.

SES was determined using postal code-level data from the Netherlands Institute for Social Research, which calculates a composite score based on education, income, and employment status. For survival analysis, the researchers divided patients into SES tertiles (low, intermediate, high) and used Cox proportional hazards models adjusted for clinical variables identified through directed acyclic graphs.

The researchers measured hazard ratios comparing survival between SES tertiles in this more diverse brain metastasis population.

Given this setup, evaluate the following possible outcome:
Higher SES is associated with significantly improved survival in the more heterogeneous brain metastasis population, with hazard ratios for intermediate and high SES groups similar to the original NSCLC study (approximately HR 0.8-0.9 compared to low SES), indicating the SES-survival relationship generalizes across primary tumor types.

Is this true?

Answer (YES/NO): NO